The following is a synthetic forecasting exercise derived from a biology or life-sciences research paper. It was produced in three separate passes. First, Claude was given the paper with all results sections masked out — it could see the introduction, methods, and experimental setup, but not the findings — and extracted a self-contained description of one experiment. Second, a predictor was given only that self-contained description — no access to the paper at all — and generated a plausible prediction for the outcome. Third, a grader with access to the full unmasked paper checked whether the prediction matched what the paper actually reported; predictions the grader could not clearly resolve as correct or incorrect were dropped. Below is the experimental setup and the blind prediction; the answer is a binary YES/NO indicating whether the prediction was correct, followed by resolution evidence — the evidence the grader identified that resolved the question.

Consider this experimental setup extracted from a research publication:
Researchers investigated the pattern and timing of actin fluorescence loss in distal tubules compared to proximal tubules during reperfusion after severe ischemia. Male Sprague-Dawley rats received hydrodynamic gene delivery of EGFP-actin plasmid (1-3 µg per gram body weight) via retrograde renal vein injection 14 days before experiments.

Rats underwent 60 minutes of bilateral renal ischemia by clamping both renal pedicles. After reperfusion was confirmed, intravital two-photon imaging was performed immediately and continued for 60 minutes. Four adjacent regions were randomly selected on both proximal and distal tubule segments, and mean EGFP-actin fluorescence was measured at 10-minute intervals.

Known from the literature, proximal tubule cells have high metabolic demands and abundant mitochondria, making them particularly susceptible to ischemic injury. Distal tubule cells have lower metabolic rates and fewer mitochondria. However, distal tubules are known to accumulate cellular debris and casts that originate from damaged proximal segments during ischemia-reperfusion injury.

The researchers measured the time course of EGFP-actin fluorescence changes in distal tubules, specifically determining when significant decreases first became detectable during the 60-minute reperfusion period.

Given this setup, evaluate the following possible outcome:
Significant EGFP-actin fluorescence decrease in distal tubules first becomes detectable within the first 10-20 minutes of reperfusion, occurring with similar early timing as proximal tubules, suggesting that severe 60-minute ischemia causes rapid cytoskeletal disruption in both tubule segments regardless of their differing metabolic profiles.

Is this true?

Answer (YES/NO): YES